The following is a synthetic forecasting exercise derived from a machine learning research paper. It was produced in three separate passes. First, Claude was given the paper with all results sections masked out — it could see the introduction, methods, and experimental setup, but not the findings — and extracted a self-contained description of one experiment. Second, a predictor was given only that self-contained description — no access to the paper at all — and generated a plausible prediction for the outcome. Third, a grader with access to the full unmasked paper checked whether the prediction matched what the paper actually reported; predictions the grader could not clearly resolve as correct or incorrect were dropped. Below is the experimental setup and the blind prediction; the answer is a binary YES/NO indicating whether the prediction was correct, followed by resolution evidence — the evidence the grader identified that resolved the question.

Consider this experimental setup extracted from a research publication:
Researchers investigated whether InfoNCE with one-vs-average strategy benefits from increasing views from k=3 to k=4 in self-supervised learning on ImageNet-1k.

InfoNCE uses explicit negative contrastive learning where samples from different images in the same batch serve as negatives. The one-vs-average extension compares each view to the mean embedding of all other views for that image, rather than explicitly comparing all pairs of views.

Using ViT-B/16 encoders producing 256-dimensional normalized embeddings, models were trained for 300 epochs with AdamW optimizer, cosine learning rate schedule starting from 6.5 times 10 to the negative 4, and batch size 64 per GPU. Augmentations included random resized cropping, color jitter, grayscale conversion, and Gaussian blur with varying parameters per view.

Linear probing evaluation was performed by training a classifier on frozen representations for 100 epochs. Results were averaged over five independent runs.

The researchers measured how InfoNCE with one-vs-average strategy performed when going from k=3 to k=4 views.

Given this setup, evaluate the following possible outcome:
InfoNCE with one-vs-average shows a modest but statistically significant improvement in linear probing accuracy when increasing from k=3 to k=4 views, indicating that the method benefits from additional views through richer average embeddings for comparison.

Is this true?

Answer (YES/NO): YES